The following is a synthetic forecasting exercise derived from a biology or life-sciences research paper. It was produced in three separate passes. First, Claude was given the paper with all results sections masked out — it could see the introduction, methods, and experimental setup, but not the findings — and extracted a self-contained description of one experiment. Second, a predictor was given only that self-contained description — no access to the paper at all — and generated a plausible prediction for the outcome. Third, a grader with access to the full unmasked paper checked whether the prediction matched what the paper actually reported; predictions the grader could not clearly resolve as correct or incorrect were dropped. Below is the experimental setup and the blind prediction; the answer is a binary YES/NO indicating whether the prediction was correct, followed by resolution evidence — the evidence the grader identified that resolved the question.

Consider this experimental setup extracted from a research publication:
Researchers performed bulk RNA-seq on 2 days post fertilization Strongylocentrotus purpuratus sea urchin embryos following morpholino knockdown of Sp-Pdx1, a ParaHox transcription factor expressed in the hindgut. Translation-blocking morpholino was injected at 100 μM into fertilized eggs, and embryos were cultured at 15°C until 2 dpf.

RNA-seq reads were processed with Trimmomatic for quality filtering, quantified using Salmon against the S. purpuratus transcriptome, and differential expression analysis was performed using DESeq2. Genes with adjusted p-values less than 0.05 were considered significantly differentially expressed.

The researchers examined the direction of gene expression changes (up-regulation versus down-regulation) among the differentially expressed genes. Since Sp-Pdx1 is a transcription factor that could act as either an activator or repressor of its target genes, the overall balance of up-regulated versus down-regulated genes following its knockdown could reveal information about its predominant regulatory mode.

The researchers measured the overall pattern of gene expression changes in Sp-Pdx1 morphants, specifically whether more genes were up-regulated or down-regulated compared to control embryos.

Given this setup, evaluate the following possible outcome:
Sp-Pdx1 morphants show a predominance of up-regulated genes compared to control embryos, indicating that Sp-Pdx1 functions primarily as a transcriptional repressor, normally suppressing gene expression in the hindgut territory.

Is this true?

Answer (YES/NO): NO